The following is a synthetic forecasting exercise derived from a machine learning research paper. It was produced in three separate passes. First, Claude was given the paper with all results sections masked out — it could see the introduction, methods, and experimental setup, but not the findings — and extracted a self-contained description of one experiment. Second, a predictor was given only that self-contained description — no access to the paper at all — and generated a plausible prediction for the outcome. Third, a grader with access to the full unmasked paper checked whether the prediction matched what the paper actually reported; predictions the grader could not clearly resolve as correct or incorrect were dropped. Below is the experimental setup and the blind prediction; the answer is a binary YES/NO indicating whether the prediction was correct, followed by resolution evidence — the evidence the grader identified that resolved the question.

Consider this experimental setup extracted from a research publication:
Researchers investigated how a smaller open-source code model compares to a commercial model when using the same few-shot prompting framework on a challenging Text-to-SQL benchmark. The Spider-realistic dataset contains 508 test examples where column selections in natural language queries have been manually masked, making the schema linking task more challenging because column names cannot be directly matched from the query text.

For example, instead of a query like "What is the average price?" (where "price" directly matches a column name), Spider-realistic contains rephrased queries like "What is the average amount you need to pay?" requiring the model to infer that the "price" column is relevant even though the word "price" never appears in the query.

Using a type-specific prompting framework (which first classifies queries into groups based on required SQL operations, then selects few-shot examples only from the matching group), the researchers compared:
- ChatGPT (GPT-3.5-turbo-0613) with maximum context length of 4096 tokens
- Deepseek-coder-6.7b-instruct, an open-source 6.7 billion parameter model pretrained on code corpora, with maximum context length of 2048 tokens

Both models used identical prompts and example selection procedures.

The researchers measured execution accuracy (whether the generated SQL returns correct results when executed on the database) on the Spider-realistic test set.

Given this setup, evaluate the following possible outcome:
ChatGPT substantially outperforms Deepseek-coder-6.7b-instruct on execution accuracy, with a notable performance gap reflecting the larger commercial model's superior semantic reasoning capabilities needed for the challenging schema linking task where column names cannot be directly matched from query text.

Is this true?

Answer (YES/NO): NO